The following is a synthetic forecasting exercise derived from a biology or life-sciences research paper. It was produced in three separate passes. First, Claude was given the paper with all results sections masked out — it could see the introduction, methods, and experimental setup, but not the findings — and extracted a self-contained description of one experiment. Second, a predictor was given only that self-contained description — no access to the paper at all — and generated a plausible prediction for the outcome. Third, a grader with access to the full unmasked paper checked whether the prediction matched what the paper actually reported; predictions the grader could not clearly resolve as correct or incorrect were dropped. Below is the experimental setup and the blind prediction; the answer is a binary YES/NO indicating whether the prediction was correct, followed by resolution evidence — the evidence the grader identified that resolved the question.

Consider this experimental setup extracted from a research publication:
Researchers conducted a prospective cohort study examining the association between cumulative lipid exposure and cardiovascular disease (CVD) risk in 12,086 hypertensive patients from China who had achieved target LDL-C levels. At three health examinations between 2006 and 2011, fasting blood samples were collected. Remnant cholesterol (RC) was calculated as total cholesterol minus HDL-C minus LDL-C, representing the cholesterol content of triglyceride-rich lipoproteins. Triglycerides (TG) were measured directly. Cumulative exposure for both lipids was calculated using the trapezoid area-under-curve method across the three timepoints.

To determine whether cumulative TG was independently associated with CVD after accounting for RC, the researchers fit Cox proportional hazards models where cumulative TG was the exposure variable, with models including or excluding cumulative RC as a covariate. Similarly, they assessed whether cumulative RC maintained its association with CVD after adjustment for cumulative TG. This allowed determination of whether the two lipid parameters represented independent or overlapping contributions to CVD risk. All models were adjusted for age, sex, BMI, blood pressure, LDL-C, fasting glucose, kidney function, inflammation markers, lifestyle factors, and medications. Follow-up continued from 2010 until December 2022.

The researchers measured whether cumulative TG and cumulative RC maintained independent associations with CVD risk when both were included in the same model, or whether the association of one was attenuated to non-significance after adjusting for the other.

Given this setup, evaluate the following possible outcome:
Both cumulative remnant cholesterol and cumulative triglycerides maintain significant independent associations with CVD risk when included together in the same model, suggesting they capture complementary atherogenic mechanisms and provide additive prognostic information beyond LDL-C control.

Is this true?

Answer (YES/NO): NO